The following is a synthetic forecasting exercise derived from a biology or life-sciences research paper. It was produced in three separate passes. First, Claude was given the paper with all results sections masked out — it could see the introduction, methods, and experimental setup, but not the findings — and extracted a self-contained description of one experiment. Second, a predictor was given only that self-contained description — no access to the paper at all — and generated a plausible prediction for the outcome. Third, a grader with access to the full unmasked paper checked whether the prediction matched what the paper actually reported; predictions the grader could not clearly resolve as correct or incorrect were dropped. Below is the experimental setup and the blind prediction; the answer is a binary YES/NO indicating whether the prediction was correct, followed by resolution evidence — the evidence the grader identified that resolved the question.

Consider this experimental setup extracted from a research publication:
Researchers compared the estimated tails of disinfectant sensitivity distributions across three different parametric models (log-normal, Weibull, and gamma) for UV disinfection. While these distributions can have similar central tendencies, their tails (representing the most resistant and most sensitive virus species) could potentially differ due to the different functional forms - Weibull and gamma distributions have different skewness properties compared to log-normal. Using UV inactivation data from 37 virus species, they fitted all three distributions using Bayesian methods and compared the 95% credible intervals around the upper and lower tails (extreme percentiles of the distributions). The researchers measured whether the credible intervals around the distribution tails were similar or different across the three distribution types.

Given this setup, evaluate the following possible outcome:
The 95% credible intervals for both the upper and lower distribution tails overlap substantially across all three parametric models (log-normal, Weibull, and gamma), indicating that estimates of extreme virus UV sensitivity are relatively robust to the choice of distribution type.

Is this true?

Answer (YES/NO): NO